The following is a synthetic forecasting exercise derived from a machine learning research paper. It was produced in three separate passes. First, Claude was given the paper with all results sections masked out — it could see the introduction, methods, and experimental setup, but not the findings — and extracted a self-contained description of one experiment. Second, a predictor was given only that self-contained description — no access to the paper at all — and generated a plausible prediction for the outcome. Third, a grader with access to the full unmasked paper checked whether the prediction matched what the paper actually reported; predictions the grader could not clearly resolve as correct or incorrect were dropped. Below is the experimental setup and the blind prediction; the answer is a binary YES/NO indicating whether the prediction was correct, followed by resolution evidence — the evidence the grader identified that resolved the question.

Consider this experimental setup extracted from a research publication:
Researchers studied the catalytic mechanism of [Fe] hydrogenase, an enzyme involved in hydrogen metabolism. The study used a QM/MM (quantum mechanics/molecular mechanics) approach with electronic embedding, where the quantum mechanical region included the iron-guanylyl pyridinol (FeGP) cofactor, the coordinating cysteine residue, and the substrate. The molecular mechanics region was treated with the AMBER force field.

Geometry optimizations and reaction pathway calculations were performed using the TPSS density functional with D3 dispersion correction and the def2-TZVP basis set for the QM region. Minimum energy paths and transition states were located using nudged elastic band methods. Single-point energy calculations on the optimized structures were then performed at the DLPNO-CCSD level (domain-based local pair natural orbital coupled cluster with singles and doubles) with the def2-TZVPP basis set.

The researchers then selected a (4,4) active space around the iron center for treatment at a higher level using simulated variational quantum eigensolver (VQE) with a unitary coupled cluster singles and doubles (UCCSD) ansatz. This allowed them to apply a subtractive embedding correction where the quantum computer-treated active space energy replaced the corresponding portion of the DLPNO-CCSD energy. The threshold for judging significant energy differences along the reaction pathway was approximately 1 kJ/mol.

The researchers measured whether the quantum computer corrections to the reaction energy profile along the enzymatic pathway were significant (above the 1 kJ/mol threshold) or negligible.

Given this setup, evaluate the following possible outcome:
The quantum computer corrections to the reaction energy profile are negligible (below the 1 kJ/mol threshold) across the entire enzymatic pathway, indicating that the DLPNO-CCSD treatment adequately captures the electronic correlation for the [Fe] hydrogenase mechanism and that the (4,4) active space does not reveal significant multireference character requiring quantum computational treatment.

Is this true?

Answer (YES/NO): YES